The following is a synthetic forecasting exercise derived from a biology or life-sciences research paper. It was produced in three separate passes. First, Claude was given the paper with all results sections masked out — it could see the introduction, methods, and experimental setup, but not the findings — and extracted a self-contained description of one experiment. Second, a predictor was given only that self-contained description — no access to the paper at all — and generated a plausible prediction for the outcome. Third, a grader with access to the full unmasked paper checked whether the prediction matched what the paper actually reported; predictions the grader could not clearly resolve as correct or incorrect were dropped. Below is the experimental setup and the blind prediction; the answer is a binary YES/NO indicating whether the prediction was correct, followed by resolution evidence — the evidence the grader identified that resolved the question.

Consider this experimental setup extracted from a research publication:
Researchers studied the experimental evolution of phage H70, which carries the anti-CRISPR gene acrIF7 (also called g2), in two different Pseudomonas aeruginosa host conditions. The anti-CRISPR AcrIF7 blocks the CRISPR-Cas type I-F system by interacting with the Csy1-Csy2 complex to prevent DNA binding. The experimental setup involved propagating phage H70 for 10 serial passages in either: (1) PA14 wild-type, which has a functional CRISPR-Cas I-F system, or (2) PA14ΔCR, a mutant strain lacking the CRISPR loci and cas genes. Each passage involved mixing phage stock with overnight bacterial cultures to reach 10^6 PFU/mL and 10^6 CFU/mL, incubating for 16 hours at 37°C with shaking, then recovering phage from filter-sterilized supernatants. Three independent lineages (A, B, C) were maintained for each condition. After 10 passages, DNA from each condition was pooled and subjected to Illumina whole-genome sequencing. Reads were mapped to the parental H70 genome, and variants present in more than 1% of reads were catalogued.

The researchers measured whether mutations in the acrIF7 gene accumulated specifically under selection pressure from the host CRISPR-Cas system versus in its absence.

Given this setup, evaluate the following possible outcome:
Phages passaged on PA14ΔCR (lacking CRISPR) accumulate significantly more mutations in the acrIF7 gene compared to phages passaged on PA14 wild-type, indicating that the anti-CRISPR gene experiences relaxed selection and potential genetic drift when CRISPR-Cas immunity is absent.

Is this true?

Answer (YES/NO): NO